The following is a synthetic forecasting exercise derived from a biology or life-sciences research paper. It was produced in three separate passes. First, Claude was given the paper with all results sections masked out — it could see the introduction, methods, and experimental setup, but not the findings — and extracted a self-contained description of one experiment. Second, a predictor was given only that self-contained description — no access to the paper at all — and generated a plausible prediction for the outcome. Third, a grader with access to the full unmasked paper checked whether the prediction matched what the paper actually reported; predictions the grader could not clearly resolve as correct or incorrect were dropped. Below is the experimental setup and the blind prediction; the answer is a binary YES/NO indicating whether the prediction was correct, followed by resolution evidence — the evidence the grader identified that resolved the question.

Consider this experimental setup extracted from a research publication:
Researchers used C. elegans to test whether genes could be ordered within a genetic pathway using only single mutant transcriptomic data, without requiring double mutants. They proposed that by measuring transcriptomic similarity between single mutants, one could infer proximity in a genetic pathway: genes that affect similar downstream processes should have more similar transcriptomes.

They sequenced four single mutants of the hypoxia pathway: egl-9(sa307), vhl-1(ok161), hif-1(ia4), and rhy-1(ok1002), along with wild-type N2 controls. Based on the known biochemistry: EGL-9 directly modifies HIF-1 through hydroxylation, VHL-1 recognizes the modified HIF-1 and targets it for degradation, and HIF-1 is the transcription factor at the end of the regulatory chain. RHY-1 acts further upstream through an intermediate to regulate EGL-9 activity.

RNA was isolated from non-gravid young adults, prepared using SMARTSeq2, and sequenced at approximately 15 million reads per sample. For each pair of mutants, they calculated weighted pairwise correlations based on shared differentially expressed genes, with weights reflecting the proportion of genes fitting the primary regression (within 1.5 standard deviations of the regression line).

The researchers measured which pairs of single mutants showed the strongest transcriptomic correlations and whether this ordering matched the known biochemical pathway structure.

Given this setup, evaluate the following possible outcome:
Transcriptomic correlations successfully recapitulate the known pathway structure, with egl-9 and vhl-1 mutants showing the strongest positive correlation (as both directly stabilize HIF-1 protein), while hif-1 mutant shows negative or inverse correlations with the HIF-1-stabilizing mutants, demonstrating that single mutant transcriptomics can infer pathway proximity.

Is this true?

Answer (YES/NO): NO